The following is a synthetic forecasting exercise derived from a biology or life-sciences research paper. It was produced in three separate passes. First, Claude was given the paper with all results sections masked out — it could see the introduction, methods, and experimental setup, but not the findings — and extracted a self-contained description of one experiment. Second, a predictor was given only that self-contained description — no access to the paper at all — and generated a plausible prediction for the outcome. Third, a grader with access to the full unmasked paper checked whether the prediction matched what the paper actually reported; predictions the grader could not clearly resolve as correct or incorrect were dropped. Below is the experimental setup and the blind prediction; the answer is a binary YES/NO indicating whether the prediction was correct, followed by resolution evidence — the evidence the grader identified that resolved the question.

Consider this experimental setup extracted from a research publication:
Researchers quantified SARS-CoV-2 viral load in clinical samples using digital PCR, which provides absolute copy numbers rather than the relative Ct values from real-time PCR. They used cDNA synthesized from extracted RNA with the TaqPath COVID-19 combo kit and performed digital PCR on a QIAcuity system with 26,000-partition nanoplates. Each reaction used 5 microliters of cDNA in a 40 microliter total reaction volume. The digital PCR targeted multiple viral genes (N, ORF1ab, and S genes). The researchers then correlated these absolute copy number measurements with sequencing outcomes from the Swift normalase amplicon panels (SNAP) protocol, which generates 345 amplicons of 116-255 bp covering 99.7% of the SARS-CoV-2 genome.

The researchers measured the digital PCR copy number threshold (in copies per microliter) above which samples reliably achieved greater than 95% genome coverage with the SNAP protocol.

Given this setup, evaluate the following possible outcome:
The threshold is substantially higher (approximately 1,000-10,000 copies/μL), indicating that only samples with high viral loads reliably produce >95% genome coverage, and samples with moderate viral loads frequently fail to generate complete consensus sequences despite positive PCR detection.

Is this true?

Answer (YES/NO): NO